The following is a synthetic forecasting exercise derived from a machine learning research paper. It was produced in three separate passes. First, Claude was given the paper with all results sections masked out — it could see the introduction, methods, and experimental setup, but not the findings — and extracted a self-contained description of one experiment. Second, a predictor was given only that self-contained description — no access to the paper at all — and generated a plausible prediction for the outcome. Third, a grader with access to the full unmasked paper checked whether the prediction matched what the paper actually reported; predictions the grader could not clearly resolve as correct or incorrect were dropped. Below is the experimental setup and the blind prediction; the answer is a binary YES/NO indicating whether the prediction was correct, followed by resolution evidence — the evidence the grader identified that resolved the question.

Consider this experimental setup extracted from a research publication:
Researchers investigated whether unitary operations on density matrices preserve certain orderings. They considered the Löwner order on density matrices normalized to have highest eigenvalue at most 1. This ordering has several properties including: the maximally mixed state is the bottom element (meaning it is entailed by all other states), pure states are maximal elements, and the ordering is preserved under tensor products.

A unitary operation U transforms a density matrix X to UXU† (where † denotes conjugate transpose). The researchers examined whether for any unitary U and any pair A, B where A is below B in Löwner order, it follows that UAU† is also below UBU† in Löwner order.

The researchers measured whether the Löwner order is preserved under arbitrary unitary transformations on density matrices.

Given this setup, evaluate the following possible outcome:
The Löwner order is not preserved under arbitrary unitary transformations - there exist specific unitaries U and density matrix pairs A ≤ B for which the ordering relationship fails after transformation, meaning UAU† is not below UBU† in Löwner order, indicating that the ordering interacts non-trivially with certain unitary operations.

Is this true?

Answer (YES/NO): NO